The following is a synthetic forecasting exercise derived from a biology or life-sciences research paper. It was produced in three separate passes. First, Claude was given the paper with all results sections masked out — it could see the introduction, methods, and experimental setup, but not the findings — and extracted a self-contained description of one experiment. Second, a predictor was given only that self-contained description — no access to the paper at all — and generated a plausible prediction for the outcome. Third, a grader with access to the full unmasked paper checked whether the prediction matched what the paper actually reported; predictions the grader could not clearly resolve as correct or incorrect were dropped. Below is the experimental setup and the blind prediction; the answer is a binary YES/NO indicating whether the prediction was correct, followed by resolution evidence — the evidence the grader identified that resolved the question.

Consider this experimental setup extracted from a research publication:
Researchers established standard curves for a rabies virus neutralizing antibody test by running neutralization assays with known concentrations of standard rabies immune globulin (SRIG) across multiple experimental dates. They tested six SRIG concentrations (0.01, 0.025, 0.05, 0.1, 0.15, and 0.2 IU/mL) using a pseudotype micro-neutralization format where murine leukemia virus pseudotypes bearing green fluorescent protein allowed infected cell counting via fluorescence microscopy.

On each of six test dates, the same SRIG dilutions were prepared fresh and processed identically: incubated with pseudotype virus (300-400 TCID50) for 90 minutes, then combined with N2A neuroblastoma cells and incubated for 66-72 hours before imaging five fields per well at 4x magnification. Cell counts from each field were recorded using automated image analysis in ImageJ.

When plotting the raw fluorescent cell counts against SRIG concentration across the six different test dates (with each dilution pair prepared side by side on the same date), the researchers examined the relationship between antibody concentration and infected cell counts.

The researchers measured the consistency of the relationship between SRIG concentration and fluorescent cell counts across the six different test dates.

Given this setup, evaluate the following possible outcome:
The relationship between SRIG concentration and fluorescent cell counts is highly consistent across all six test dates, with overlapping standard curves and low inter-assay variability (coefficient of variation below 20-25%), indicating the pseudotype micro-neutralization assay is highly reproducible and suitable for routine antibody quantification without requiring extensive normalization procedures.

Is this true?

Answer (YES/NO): NO